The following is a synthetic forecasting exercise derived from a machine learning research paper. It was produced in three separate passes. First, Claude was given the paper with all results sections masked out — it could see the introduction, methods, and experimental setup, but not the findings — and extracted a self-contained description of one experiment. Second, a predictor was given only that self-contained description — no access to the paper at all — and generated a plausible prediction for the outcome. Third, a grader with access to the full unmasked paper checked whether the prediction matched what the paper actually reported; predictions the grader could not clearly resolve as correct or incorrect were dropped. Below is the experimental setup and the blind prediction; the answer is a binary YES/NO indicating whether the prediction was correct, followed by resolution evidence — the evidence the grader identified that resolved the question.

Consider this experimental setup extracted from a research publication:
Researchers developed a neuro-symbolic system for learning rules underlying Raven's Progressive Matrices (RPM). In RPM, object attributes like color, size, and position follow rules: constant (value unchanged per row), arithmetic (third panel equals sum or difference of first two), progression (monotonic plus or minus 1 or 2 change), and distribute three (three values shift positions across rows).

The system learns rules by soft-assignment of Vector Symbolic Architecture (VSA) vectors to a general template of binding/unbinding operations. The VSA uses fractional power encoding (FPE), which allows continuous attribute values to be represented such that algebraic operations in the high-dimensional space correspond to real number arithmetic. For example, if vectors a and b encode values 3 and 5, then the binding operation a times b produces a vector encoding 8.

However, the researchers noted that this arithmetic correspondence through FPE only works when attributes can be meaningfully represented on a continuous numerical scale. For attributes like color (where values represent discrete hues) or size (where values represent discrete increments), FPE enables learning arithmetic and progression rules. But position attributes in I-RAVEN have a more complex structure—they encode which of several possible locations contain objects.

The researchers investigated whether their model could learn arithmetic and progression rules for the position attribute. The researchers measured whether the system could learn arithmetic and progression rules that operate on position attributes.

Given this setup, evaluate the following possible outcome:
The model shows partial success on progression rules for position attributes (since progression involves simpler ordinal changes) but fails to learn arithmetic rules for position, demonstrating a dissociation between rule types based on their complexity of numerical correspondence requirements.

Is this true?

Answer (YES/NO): NO